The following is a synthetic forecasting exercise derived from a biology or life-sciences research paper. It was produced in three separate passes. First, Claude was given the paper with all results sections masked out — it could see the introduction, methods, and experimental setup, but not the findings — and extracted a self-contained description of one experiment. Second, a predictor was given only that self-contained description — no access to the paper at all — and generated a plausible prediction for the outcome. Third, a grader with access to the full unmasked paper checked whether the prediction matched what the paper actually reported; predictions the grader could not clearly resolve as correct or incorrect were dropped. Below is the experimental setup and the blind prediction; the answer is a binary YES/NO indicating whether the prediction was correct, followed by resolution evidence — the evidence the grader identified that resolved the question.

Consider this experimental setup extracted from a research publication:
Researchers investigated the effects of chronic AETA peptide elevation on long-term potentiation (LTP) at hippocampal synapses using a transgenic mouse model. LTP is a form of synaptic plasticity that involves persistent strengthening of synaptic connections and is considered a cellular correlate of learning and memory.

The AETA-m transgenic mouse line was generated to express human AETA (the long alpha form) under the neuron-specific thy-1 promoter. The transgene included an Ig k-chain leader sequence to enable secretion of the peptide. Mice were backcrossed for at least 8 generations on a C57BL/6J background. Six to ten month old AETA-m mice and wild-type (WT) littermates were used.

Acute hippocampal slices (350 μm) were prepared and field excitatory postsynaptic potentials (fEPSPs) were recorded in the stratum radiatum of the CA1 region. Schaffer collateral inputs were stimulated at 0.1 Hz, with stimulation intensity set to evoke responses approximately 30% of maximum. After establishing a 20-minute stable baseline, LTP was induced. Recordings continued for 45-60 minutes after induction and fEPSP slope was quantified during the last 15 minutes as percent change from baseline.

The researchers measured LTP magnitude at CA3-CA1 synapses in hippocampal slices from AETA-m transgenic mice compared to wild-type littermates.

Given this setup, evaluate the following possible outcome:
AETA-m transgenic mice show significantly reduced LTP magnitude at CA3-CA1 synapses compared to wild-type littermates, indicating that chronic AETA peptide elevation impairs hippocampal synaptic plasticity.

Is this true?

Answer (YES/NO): YES